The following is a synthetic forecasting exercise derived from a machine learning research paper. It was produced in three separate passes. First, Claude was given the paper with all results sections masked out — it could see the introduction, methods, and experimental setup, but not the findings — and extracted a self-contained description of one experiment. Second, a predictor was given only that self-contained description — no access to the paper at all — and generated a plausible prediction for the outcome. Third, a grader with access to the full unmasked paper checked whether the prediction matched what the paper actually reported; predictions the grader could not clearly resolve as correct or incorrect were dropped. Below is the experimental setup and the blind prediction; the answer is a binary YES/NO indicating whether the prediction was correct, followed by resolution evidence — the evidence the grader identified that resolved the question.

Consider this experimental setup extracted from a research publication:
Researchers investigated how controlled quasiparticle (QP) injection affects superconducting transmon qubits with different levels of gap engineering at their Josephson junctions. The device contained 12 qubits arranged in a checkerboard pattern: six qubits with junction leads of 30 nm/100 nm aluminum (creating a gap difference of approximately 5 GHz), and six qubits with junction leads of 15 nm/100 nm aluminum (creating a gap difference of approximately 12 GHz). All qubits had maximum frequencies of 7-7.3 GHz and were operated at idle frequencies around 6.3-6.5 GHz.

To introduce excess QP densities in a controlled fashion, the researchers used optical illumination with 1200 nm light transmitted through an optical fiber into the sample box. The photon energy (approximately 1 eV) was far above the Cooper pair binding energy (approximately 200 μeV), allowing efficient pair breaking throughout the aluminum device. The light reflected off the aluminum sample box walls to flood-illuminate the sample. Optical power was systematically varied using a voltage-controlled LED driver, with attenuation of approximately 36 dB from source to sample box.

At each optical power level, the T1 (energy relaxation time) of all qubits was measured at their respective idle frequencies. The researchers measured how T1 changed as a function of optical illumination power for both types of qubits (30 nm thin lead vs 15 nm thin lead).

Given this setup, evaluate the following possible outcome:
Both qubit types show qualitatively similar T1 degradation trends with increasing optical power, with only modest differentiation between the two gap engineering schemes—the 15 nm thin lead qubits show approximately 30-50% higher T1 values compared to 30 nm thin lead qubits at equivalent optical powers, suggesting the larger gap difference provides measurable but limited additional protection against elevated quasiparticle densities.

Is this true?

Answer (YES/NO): NO